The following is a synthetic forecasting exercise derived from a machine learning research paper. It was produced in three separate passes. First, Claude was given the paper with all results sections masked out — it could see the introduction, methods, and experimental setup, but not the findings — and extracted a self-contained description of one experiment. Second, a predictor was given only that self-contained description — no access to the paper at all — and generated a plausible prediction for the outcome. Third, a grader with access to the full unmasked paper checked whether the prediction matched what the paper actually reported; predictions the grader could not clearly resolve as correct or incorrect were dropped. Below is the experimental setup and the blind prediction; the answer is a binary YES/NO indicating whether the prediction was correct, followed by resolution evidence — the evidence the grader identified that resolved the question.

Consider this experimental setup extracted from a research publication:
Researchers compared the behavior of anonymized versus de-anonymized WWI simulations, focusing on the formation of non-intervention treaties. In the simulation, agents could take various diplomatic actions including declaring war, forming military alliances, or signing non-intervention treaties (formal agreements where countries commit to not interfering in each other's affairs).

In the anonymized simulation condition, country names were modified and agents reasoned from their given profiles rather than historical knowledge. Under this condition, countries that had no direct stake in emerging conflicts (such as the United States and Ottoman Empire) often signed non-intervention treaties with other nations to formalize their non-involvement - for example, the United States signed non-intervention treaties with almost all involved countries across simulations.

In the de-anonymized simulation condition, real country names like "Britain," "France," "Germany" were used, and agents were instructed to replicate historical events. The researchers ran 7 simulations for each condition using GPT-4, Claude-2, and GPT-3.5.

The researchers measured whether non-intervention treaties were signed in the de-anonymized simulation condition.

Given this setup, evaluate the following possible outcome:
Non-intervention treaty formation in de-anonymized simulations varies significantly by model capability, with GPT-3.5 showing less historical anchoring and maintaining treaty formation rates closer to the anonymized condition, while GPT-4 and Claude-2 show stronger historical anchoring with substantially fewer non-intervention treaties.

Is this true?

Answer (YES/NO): NO